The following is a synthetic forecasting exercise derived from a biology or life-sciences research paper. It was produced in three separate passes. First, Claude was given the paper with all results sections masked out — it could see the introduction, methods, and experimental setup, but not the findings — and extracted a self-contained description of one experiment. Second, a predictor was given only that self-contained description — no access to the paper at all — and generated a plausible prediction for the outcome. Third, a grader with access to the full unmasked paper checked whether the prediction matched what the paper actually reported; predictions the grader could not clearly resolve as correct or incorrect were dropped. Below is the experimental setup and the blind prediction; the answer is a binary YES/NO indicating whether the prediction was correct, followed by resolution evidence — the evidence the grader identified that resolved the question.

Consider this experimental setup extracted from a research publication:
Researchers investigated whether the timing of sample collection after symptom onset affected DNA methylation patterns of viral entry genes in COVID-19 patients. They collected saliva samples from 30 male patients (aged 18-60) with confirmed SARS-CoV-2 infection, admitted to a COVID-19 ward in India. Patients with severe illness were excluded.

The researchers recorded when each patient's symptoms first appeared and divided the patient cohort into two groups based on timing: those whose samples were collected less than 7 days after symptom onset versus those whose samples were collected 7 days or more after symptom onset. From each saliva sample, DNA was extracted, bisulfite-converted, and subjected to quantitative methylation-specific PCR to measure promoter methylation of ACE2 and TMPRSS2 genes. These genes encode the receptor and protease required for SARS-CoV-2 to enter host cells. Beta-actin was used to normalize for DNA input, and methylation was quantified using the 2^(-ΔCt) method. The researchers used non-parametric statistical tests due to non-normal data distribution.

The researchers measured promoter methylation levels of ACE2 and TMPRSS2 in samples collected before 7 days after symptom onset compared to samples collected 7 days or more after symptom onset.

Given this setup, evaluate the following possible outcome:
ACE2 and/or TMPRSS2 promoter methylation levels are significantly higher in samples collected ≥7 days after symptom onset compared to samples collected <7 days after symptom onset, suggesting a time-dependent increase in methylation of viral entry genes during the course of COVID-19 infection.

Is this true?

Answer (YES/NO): YES